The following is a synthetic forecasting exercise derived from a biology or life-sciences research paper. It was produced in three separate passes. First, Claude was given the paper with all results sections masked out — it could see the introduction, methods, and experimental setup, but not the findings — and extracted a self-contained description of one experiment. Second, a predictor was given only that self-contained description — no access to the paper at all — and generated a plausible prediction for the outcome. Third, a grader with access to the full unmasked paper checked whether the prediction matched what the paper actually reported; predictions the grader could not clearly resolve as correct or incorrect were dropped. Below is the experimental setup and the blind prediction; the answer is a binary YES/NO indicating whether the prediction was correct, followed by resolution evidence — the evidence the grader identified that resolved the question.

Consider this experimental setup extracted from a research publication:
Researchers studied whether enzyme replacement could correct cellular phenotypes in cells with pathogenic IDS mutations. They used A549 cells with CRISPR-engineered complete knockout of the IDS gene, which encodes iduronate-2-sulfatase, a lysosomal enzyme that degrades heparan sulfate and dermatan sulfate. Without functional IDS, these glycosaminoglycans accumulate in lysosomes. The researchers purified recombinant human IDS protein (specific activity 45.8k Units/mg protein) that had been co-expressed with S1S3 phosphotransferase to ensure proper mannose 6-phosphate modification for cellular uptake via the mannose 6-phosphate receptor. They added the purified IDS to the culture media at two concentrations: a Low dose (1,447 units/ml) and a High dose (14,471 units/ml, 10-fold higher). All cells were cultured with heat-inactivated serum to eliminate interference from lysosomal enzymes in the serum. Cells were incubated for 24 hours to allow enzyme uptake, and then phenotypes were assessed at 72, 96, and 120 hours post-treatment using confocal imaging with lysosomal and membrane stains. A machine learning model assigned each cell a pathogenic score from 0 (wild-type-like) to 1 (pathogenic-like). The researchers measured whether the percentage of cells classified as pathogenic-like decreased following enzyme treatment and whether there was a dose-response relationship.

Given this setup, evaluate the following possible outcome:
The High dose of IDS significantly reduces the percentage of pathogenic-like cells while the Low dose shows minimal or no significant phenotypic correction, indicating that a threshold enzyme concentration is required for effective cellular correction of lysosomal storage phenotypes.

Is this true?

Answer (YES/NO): NO